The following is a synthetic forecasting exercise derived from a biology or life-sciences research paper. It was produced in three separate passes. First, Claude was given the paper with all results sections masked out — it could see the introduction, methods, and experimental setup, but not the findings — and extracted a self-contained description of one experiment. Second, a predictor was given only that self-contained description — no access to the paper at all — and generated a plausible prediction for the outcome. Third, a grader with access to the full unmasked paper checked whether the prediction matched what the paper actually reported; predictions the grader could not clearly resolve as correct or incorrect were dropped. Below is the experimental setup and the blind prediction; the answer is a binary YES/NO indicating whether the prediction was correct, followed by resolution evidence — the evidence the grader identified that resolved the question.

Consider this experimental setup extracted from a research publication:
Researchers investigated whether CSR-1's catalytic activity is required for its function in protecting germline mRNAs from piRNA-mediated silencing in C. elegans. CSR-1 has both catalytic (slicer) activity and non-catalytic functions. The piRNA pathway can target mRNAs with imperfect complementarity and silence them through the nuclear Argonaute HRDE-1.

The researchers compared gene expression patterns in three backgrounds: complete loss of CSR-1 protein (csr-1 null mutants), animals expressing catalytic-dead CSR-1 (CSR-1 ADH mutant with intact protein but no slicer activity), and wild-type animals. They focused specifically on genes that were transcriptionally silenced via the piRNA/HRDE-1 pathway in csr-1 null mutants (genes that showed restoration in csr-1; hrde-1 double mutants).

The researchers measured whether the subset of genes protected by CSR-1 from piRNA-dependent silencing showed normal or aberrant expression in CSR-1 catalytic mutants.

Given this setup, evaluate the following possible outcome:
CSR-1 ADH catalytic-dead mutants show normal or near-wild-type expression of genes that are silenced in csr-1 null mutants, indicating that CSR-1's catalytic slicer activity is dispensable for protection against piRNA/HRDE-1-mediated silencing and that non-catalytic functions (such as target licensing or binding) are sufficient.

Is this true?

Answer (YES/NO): YES